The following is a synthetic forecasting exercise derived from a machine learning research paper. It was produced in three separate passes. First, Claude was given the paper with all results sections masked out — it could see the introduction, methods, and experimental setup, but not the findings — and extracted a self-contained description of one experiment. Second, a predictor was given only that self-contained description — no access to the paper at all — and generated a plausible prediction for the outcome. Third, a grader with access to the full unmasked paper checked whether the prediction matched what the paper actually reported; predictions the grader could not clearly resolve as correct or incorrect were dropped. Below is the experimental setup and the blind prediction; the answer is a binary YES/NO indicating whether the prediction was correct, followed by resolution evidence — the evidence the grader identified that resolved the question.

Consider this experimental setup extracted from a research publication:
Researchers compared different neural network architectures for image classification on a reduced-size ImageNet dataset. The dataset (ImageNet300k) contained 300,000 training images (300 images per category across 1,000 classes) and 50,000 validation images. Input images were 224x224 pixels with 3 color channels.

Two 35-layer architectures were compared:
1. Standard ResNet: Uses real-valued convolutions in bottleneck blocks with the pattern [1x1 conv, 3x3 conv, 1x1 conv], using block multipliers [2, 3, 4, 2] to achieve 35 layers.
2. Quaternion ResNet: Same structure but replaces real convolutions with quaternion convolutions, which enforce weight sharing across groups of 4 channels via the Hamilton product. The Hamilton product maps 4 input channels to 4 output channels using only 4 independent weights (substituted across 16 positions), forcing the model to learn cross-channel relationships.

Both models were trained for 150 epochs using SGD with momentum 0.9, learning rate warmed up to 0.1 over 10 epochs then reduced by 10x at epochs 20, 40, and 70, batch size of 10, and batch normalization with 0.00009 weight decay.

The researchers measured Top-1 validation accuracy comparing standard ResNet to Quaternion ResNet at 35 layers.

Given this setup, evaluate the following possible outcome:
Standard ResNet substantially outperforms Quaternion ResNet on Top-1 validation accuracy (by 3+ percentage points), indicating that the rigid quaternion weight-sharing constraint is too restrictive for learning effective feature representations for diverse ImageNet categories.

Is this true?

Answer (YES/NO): NO